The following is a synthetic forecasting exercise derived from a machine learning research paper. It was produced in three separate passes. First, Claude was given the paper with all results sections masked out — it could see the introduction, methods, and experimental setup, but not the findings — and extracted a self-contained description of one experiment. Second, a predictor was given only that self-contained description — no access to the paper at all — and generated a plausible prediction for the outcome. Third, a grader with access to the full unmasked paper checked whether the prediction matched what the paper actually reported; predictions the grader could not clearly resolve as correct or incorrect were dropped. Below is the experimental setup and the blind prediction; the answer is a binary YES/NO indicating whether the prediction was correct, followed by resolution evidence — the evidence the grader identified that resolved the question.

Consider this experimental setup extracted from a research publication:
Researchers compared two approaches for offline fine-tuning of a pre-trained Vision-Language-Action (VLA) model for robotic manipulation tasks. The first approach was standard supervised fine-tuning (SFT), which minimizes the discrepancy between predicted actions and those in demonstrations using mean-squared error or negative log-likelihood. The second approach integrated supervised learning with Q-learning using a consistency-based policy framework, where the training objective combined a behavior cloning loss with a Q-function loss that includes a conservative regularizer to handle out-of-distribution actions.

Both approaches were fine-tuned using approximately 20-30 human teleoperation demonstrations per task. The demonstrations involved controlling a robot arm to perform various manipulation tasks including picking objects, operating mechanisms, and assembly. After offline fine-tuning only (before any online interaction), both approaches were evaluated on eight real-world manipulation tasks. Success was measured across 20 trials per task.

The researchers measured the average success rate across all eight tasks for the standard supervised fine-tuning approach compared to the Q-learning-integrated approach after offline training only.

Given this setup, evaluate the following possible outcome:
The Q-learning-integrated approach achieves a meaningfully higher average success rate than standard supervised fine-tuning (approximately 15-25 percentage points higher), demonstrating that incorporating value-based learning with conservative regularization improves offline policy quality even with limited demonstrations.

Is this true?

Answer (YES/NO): NO